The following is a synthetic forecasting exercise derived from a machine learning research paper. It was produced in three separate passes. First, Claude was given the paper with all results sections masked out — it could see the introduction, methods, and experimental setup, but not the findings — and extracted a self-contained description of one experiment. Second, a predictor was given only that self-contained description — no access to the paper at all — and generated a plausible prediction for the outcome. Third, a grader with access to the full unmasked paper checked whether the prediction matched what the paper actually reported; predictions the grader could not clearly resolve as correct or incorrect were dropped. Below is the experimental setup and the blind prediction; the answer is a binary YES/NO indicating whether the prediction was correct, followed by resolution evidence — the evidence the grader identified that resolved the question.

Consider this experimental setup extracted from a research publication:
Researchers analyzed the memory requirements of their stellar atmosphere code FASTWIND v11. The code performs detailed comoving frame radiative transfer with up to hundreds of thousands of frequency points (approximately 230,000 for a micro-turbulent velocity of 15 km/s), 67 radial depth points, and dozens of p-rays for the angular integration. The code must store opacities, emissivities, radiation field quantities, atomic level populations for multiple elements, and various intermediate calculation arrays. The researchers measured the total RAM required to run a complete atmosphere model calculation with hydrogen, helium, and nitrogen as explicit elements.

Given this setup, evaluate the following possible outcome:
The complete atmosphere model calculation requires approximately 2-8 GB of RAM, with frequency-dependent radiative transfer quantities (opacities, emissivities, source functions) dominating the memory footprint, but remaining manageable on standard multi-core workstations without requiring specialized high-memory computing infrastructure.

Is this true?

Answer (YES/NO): NO